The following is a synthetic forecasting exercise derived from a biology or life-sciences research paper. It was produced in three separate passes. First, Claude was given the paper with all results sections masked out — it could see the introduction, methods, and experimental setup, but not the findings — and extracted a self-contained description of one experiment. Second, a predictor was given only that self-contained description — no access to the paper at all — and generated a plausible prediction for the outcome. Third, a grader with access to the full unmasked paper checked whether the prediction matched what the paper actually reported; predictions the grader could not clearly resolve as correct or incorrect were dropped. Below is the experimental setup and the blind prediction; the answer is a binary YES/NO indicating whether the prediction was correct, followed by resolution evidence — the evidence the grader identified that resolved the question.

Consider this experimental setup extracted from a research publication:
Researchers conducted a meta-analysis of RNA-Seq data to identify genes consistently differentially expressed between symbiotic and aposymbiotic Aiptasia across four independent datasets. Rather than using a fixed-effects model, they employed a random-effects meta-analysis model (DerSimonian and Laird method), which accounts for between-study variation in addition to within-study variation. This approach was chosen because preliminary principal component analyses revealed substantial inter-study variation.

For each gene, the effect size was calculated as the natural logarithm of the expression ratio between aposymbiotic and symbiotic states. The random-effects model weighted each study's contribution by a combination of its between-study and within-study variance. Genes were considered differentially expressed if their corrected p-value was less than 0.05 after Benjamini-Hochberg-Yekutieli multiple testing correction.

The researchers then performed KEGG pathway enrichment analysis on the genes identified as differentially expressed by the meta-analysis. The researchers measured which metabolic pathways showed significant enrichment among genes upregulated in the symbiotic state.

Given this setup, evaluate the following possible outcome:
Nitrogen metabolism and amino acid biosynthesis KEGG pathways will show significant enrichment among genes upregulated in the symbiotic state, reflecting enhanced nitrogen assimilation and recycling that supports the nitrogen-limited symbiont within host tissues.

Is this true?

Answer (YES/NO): YES